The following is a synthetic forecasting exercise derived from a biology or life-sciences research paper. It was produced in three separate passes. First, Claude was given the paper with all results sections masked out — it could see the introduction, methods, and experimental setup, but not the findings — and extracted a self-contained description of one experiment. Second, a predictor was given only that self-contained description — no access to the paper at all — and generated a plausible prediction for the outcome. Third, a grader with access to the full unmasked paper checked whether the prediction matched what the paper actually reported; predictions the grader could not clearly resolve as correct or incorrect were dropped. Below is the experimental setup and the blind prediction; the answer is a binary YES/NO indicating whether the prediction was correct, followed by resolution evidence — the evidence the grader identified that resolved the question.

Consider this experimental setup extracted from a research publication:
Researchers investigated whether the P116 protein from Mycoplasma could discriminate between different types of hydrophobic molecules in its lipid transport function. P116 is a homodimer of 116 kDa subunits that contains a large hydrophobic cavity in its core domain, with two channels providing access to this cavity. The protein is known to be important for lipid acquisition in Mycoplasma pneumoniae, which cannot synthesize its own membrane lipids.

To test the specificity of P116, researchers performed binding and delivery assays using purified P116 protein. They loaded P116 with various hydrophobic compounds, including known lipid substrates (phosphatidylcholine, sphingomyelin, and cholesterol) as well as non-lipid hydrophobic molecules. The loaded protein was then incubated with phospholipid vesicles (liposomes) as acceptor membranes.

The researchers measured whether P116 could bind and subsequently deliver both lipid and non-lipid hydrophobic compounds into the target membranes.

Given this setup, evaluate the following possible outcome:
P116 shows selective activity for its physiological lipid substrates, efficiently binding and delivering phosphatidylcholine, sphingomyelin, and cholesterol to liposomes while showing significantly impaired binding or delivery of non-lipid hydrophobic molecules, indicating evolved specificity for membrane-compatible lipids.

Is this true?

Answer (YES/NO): NO